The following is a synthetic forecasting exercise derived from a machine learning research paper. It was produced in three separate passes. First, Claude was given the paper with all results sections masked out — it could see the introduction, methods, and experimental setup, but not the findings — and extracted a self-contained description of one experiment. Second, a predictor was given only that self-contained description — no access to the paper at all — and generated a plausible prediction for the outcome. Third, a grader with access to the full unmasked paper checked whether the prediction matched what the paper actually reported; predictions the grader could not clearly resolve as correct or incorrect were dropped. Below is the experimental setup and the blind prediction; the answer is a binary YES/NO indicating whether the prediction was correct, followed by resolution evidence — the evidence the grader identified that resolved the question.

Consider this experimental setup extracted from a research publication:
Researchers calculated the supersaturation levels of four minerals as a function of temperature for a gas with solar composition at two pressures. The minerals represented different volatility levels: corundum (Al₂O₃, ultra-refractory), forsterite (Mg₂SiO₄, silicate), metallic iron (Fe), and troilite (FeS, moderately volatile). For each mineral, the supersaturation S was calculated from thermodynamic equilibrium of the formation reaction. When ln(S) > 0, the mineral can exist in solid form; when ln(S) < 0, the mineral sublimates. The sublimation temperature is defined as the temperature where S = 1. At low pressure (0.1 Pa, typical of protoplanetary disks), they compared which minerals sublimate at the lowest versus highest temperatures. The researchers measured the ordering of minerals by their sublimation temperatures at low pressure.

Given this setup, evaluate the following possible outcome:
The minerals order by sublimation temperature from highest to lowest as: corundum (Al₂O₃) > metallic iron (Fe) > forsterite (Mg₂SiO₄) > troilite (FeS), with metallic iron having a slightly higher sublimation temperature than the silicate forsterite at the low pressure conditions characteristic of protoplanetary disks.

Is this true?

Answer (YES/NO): NO